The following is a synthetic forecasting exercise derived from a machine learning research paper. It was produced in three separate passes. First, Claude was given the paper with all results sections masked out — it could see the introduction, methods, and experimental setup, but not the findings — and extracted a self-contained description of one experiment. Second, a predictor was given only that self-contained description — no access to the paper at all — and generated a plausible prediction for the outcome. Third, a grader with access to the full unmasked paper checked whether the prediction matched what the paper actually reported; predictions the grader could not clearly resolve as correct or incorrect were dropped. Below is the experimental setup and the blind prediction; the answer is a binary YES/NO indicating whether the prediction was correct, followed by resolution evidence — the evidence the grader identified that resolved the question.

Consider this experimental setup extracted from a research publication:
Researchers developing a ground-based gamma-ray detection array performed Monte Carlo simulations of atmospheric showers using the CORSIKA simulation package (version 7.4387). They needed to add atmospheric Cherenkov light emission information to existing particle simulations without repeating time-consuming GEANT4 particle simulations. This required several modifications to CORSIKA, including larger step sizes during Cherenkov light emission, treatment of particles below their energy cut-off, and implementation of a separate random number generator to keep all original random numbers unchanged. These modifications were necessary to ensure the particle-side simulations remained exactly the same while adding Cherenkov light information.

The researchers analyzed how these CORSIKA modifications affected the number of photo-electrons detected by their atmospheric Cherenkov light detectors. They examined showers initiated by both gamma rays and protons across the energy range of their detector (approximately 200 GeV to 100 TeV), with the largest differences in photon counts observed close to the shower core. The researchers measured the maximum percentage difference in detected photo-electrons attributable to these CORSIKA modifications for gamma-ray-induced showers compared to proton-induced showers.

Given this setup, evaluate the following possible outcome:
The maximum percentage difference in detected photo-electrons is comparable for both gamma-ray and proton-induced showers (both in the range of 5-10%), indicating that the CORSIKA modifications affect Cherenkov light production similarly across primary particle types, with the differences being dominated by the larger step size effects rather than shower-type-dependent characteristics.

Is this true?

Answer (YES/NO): NO